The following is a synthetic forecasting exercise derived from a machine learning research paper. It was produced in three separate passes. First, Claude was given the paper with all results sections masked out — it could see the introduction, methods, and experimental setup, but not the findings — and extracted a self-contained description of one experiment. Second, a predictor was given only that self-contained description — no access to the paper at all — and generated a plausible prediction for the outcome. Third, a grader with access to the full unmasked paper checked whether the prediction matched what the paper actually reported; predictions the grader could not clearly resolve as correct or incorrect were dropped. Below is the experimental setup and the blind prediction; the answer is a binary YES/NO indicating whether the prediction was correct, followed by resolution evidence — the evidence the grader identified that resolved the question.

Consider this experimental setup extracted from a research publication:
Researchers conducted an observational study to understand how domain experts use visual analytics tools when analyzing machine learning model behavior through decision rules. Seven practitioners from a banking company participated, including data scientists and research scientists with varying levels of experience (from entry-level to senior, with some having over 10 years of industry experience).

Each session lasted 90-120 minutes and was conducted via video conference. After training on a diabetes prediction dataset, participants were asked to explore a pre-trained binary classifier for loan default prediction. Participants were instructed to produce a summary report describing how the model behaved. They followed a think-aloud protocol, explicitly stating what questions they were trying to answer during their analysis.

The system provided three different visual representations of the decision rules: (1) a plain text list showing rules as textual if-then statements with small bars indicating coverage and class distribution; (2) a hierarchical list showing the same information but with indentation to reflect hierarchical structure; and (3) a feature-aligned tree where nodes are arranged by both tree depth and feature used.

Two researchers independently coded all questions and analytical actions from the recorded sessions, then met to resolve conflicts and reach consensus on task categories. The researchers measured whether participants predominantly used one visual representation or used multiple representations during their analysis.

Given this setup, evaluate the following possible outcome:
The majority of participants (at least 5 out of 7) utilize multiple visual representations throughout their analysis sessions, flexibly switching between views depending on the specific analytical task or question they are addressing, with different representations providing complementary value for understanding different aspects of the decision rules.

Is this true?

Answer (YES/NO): YES